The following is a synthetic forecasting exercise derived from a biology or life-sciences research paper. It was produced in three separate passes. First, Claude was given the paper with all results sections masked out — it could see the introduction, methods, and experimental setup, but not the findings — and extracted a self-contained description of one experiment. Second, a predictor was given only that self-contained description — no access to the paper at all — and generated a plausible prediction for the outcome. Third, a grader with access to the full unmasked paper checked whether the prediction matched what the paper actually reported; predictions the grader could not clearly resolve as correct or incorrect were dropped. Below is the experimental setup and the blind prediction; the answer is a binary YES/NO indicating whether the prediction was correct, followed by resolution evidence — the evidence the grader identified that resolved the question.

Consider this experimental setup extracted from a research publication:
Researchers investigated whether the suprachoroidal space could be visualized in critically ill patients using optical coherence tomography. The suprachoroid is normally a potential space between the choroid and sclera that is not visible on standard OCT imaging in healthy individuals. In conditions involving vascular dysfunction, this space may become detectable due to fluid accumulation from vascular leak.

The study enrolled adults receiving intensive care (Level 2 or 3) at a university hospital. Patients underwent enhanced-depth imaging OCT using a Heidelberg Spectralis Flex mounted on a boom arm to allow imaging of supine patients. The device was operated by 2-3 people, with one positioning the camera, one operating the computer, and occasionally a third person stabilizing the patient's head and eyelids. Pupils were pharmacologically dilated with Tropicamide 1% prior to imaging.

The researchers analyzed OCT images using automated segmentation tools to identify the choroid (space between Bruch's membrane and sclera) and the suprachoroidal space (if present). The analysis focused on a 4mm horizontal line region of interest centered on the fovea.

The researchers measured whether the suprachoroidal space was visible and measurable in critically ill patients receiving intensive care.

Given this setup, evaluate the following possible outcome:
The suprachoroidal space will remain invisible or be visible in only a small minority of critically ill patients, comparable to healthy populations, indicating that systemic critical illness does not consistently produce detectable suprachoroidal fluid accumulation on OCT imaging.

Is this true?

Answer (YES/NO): NO